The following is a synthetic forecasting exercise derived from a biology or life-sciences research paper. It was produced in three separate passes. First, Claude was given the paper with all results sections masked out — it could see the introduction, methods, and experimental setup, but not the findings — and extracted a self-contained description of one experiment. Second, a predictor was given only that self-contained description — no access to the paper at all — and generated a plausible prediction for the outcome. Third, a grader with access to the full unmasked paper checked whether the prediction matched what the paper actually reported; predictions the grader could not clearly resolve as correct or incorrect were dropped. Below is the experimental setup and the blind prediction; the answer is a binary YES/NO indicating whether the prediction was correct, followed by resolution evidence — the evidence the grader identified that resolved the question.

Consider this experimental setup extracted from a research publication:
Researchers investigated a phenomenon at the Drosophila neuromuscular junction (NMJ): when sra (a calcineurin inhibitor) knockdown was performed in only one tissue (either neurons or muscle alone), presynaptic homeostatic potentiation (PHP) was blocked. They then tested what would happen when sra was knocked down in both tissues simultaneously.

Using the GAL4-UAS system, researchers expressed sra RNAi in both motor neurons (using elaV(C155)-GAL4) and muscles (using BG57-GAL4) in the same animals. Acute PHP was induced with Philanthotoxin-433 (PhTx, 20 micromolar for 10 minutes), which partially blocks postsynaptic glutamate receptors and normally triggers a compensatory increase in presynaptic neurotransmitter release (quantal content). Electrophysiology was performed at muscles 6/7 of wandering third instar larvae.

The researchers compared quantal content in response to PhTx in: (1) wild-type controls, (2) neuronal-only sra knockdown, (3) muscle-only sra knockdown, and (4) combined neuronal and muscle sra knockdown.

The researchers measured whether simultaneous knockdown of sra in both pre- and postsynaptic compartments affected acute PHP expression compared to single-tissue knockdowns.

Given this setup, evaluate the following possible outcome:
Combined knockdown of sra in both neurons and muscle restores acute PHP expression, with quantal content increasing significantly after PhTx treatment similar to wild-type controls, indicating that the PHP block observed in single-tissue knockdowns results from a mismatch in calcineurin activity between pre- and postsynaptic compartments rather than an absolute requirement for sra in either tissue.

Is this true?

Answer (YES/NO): YES